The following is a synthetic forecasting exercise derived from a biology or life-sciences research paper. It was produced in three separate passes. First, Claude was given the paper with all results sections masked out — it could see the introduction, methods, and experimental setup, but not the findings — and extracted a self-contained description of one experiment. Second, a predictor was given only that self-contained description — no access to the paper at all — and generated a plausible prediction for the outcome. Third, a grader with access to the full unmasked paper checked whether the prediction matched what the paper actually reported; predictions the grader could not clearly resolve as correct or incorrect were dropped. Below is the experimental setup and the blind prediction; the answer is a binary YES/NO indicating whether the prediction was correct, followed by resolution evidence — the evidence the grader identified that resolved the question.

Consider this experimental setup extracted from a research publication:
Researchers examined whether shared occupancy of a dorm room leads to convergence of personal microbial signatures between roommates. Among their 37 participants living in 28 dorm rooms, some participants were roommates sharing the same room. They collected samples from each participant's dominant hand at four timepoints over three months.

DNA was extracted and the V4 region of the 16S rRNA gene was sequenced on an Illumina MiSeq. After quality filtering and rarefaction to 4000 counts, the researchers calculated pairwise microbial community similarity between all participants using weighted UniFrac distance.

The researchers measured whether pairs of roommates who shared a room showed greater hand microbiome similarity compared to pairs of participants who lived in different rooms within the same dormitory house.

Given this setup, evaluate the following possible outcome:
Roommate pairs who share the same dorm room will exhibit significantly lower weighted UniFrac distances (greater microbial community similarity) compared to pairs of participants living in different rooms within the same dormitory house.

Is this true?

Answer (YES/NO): YES